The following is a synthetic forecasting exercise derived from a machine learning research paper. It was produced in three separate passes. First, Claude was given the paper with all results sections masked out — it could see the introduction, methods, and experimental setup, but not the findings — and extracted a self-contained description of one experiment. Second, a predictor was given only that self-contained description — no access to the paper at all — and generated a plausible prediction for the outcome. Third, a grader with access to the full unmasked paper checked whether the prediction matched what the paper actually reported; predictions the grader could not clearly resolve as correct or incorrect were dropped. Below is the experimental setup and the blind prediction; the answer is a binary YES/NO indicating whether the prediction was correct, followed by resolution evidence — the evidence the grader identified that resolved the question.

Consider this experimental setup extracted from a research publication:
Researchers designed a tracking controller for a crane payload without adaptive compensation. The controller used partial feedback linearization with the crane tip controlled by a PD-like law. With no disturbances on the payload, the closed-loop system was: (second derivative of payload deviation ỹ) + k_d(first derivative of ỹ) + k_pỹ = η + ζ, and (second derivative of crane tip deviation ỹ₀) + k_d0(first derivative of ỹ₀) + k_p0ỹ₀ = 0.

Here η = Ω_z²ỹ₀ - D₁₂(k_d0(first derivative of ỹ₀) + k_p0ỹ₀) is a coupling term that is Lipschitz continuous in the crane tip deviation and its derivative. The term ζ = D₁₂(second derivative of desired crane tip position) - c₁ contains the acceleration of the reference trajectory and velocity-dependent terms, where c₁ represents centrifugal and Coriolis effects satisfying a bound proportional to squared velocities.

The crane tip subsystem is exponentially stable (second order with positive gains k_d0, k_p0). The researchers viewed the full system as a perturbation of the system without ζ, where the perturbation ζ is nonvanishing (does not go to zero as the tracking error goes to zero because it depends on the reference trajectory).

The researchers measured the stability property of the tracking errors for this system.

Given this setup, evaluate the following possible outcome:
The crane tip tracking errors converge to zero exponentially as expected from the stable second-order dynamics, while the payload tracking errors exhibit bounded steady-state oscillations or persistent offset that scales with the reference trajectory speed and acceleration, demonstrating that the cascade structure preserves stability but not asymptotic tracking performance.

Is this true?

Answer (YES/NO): YES